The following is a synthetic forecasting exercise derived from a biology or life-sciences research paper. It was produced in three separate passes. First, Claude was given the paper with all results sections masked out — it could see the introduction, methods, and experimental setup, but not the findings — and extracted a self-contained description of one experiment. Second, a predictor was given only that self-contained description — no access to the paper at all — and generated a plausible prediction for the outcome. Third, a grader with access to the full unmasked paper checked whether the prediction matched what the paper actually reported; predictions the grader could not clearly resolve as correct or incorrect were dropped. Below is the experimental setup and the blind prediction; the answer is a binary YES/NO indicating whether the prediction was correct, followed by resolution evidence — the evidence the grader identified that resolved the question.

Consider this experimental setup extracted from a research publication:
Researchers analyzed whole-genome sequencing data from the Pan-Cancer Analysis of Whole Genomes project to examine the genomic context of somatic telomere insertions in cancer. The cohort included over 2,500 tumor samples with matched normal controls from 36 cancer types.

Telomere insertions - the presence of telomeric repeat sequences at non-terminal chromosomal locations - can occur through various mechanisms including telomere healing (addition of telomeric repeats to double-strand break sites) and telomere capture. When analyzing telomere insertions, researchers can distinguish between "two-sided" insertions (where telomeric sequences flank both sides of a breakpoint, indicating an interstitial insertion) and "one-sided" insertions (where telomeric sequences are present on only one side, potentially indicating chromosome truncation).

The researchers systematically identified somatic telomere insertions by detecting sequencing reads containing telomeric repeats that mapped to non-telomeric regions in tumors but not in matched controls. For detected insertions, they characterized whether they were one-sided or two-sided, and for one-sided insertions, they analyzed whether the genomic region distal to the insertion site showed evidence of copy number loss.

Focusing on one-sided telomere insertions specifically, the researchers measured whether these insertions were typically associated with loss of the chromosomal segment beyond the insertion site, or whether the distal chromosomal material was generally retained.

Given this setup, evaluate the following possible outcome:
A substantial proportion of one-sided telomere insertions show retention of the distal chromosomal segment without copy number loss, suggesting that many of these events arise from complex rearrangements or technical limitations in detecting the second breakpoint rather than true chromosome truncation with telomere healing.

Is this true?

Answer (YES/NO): YES